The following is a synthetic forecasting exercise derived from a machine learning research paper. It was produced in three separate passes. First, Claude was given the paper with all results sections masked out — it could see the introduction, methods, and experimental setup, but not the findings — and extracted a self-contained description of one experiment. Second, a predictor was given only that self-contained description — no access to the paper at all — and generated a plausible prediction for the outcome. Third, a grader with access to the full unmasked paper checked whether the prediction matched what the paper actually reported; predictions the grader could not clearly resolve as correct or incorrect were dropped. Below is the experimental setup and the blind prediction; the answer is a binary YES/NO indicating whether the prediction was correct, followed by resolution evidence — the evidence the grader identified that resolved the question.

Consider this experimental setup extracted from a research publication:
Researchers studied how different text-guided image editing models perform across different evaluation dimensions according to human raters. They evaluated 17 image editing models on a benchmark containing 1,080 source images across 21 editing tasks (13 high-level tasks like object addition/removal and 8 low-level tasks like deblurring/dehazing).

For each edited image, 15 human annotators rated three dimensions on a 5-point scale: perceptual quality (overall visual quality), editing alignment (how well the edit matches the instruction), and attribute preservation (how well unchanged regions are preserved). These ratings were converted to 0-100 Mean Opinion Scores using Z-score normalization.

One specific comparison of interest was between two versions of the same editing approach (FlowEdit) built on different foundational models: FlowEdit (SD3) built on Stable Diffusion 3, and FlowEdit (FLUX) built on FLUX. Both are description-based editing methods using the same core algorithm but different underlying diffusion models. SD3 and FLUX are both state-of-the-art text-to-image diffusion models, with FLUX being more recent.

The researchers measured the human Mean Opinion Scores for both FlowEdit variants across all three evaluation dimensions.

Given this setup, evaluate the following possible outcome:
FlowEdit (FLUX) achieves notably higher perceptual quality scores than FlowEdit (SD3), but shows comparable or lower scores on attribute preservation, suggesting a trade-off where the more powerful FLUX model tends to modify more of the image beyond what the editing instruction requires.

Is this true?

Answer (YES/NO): NO